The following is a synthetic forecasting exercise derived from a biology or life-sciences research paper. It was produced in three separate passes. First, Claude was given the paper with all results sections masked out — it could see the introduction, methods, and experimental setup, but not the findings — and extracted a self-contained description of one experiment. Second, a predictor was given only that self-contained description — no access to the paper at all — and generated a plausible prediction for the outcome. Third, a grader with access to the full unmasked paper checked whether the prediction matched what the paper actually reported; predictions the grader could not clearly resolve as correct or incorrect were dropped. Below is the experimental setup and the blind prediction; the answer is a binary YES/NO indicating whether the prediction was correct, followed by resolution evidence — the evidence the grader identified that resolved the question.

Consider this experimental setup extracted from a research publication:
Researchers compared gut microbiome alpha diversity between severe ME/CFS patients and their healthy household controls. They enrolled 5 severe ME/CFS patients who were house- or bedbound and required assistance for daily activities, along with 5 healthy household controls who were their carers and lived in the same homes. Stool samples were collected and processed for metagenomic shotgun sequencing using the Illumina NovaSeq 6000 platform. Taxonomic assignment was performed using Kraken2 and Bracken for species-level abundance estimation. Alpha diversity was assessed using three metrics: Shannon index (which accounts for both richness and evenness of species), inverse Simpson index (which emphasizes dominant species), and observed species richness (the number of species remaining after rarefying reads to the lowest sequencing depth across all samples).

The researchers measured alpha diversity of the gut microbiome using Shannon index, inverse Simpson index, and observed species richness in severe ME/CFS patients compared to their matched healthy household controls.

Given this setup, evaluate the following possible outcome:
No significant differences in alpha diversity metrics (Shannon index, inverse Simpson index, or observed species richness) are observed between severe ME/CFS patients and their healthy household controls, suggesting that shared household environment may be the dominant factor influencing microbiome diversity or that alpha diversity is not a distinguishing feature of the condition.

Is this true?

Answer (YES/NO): YES